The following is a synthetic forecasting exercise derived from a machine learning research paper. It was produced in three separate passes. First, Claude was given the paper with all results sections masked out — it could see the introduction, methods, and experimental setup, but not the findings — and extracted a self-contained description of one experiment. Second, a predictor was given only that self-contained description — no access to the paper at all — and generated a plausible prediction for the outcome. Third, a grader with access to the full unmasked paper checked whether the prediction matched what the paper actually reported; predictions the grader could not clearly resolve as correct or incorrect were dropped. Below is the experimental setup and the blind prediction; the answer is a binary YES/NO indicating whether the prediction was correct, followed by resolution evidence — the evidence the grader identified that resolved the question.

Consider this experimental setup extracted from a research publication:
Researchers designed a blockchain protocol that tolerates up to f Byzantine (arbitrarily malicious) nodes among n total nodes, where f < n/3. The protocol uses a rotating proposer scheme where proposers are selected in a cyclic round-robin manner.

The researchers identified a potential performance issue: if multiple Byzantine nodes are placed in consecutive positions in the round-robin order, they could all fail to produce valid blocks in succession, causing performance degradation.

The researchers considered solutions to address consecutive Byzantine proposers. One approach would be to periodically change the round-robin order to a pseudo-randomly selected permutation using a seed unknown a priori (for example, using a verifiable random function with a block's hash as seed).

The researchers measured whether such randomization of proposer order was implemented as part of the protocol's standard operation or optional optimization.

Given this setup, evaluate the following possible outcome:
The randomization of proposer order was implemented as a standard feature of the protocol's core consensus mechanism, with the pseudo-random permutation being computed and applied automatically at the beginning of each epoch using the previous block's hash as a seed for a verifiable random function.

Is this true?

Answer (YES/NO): NO